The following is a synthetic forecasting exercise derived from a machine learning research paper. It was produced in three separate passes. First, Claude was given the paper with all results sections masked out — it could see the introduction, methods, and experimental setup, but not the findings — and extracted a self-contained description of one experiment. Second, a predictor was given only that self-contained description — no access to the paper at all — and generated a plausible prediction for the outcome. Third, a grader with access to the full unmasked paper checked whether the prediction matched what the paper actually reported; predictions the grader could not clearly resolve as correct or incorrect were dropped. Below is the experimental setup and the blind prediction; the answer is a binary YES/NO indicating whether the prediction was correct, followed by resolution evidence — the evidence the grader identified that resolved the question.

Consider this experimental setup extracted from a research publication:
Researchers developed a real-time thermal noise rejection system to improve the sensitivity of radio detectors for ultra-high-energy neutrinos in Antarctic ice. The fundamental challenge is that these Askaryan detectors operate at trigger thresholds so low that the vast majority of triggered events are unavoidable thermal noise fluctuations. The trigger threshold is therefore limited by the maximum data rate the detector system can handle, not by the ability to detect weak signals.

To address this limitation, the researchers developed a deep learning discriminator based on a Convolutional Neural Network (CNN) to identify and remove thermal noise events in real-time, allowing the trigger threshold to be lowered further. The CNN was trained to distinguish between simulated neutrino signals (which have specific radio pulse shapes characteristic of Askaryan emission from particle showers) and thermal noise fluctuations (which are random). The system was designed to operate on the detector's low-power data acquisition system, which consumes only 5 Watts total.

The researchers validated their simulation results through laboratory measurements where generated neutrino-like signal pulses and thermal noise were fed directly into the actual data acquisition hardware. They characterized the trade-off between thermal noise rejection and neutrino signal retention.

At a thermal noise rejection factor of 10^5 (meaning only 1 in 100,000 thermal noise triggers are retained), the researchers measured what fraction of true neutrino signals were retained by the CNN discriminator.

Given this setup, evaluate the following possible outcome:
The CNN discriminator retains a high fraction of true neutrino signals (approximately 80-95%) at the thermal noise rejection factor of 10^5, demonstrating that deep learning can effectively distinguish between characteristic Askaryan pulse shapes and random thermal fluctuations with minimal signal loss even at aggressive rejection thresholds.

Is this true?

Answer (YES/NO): YES